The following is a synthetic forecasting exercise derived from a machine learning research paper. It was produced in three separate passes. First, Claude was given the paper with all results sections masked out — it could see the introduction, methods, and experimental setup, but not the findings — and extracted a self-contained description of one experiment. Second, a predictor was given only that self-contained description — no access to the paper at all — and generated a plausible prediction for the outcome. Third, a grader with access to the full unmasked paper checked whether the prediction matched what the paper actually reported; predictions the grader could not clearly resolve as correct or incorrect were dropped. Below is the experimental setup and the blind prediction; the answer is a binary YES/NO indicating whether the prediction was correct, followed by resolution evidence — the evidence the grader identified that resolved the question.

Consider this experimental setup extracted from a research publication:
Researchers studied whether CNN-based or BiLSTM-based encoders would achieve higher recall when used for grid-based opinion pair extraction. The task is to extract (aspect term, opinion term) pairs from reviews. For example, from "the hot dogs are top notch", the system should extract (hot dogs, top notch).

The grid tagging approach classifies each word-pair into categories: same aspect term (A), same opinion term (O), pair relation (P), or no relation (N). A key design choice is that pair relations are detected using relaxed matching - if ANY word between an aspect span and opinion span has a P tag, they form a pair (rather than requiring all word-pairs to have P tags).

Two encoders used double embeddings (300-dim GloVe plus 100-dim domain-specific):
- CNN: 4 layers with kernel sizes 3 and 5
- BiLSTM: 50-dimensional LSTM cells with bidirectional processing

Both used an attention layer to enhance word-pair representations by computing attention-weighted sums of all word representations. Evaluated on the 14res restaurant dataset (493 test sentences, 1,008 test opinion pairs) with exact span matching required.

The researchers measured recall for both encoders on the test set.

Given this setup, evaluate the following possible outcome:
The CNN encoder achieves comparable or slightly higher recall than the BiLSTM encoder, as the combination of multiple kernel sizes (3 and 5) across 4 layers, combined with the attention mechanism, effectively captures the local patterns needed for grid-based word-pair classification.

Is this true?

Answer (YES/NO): YES